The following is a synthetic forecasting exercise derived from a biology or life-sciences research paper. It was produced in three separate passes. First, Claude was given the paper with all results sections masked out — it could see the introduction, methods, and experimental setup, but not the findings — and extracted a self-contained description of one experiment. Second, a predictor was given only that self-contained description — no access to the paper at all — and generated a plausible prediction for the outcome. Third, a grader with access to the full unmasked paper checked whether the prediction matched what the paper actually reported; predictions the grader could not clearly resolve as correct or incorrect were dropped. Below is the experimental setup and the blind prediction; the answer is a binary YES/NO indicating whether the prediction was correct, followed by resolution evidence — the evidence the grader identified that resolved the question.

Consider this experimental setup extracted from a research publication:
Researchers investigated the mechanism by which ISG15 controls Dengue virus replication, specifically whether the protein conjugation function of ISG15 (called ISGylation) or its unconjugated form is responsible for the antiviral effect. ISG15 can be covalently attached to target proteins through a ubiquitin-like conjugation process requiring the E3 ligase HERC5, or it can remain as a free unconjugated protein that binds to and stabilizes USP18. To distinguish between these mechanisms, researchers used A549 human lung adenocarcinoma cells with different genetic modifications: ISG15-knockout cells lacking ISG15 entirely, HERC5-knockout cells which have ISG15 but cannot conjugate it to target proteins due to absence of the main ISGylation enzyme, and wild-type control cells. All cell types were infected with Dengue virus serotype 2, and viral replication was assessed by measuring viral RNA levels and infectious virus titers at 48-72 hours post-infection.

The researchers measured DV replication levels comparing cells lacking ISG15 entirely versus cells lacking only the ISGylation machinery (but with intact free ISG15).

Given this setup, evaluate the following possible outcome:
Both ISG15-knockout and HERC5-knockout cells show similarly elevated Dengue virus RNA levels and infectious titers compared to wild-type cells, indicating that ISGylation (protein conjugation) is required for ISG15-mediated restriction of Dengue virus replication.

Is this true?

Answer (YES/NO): NO